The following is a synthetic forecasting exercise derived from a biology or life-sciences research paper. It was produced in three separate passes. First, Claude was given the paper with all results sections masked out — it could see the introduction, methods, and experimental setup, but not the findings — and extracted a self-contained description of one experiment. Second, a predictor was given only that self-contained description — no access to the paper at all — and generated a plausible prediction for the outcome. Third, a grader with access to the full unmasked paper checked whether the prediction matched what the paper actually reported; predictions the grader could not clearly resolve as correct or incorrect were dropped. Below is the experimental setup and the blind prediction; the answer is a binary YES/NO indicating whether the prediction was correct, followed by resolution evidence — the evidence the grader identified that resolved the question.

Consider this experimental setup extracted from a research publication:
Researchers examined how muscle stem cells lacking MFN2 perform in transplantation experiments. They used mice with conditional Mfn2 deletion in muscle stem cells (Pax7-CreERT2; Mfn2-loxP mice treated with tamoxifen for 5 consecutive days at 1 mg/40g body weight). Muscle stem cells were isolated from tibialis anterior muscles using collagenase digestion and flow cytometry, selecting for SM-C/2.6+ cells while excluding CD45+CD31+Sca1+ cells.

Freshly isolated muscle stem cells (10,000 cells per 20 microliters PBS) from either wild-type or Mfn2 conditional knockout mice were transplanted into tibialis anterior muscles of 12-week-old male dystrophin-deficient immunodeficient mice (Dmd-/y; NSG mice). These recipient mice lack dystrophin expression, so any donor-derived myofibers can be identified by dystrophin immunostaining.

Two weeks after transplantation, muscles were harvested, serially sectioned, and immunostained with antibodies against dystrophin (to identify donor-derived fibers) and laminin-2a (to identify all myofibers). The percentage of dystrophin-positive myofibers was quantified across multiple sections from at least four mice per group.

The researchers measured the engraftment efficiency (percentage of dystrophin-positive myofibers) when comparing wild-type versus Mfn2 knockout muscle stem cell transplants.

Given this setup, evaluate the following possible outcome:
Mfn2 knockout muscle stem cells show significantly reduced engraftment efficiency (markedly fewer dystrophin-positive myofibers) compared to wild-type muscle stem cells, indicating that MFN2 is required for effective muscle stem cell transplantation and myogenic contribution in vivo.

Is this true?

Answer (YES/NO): YES